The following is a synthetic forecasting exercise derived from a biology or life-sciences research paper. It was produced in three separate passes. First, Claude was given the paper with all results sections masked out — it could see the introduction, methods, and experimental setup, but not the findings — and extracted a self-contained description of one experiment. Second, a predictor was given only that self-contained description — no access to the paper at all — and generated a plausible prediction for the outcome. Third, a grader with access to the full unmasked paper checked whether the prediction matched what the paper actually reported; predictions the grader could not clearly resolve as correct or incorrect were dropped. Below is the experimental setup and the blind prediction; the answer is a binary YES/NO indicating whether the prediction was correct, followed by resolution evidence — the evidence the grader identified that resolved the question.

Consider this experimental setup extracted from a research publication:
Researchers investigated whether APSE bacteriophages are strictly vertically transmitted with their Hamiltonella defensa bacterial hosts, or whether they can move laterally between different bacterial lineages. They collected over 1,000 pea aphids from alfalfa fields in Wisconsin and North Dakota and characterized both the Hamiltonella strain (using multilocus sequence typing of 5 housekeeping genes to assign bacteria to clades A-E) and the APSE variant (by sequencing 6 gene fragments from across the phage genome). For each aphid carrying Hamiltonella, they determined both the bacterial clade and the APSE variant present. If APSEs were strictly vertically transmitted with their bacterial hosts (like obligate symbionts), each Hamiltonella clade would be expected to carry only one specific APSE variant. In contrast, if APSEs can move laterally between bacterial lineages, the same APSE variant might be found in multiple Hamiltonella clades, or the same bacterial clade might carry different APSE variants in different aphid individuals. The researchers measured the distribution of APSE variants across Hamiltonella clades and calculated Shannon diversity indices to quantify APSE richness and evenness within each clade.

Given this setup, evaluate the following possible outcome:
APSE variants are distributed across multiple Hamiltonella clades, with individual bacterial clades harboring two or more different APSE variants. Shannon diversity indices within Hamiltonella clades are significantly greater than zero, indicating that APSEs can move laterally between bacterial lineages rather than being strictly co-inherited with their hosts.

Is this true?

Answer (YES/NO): YES